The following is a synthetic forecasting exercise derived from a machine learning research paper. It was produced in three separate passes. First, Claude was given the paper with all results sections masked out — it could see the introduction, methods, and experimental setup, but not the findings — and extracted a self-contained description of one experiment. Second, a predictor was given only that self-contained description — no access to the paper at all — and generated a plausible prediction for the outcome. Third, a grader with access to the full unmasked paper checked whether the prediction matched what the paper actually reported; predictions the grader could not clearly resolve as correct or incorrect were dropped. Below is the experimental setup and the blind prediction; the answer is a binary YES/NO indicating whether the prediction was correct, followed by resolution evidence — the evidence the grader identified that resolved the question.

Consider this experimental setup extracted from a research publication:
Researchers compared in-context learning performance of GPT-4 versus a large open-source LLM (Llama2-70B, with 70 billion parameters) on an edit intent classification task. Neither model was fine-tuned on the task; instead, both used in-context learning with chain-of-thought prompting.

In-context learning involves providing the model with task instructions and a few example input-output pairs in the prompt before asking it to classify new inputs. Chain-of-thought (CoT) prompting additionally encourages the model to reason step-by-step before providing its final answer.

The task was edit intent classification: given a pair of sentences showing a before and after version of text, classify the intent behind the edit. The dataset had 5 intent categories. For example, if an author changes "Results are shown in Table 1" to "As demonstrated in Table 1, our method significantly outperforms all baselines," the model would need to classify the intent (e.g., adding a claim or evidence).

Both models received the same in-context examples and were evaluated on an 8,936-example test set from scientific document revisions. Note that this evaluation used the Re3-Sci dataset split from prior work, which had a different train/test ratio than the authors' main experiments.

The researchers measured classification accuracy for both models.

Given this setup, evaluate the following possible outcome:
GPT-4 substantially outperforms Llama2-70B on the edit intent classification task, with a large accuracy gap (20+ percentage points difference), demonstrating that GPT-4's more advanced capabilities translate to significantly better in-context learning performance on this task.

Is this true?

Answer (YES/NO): NO